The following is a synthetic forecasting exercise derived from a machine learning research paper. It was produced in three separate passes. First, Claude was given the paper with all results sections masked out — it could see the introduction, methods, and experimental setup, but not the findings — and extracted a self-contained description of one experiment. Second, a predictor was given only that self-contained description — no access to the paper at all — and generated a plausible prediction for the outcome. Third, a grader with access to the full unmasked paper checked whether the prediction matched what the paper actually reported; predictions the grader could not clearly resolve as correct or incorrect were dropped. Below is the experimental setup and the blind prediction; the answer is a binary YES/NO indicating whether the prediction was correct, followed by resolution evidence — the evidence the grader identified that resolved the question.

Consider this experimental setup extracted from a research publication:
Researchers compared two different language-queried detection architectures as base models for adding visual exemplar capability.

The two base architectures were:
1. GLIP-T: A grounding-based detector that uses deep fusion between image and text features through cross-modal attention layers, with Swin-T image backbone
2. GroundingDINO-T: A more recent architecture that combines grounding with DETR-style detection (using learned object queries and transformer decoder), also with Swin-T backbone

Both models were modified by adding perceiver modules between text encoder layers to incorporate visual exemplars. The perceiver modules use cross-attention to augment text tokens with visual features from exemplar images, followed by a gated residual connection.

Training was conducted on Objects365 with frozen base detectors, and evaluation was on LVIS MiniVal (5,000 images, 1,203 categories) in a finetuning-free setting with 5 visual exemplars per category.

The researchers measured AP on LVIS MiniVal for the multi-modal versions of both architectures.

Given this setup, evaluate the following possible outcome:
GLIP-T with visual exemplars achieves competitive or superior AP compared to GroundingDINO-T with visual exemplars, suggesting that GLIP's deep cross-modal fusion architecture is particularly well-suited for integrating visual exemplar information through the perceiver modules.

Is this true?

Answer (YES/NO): YES